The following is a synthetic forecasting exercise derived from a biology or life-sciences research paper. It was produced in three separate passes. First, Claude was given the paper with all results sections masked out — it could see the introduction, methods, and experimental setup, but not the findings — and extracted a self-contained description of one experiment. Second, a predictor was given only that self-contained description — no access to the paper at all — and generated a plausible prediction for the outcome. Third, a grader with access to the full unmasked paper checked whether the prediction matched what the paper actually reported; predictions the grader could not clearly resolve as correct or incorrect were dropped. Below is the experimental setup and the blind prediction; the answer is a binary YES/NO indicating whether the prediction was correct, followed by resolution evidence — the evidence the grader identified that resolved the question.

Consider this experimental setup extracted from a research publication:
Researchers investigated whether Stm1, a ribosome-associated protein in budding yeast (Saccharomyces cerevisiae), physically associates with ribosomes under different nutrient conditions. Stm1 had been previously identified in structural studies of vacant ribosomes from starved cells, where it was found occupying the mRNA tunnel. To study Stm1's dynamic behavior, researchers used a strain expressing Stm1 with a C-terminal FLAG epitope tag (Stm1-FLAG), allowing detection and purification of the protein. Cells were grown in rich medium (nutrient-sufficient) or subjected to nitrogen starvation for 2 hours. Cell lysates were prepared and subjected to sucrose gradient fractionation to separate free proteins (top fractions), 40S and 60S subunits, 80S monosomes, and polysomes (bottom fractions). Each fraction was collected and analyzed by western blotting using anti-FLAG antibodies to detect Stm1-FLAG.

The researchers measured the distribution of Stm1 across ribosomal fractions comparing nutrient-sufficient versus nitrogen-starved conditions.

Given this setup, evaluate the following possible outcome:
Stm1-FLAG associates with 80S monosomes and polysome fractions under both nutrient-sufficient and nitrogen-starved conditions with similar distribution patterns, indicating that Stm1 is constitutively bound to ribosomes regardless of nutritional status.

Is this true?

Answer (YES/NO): NO